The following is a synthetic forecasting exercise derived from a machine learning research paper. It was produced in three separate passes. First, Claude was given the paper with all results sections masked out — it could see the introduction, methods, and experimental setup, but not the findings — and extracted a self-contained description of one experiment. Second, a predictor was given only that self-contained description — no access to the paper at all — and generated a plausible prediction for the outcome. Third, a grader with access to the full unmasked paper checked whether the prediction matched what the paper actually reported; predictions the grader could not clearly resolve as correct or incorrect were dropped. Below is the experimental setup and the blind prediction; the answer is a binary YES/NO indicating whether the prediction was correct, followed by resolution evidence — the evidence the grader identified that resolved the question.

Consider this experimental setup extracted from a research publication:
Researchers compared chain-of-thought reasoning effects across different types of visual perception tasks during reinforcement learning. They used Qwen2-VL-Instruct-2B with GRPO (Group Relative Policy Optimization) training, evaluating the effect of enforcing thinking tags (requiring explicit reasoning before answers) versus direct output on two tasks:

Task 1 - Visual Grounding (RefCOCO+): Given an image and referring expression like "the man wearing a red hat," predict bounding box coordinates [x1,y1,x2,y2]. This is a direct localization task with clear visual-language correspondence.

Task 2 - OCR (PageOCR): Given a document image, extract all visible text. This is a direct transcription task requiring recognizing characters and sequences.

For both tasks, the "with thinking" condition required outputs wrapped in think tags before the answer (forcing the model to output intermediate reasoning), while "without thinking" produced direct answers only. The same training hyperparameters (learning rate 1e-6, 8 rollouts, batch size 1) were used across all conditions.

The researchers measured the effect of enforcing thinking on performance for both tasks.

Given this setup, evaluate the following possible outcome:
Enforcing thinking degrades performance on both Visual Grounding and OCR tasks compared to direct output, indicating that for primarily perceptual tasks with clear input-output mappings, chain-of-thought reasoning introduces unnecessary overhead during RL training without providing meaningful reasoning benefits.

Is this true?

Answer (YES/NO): YES